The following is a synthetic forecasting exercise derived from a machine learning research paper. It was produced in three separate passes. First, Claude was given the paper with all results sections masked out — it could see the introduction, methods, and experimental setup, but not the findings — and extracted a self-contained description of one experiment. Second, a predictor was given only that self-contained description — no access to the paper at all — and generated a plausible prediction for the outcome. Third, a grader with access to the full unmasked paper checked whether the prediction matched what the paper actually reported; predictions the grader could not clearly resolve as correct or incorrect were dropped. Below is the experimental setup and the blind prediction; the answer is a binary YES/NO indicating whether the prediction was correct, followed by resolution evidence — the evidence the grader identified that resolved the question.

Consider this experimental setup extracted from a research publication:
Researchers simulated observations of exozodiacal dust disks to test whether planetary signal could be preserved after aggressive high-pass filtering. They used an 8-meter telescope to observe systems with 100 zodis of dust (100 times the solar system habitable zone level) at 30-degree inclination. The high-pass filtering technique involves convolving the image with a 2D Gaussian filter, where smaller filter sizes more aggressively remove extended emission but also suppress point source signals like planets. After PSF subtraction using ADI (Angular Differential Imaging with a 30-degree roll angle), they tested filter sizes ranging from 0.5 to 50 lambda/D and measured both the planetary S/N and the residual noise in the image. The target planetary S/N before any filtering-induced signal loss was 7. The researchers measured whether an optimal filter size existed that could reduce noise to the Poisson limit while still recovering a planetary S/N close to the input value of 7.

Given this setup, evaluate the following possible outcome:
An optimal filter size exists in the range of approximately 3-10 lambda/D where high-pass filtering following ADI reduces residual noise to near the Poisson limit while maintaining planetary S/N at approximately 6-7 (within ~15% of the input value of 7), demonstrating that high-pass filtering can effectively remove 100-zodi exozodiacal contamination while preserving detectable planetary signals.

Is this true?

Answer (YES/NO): NO